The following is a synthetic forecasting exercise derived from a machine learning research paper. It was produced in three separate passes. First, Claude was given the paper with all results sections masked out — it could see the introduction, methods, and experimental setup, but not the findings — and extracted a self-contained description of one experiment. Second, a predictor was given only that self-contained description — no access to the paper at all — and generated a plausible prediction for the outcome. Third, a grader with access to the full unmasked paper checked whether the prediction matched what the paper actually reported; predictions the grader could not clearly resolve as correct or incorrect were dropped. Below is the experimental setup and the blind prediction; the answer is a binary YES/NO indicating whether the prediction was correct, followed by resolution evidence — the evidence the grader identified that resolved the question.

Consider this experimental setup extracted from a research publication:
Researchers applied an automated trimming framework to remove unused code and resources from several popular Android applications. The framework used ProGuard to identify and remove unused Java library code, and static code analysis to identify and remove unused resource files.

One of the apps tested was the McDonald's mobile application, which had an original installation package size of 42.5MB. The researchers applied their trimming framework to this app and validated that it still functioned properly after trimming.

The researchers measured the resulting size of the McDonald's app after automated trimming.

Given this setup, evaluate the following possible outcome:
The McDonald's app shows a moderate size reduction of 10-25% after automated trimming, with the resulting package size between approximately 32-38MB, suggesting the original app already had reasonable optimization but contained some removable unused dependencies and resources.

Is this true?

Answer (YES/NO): NO